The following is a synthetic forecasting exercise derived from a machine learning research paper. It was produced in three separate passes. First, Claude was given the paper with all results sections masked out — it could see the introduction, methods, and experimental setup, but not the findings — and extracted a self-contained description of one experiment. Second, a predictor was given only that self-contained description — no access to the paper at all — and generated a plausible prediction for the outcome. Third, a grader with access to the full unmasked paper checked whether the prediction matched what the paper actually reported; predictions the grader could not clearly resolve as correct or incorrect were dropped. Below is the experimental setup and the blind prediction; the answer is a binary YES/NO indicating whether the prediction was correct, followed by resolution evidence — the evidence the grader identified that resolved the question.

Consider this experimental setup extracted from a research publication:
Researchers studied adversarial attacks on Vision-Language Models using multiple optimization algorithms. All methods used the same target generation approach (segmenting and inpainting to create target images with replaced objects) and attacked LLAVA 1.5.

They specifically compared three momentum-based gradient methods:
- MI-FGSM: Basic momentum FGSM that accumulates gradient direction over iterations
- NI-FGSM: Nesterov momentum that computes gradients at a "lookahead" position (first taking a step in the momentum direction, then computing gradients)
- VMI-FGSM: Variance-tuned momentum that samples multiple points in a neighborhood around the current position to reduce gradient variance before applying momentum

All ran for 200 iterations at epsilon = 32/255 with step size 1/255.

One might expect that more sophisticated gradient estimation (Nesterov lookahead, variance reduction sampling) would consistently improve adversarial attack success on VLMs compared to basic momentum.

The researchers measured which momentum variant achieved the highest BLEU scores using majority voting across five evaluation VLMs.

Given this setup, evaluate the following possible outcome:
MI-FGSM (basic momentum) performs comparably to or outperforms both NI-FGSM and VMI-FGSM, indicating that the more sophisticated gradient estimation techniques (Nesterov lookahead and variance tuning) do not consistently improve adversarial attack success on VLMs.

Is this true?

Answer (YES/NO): NO